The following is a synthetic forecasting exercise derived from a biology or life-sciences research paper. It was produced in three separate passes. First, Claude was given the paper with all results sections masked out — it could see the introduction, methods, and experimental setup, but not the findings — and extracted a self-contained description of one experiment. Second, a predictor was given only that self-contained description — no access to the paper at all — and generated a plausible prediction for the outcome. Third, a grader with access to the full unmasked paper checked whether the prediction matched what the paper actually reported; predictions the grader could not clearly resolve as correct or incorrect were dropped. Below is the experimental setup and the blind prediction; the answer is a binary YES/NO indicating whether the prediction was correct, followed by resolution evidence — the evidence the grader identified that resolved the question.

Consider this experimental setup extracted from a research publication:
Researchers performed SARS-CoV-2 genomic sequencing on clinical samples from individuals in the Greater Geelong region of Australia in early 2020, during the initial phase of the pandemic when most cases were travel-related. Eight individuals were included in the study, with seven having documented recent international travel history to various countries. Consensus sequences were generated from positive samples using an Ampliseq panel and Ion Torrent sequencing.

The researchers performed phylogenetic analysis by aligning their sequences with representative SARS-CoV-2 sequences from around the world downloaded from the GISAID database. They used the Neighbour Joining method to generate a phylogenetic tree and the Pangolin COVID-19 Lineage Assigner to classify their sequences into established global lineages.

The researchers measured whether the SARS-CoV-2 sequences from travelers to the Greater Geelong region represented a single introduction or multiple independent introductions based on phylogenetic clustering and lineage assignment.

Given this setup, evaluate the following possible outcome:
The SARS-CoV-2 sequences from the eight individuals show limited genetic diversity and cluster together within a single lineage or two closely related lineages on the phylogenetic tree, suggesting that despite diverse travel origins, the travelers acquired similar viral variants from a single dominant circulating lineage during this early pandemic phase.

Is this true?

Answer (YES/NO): NO